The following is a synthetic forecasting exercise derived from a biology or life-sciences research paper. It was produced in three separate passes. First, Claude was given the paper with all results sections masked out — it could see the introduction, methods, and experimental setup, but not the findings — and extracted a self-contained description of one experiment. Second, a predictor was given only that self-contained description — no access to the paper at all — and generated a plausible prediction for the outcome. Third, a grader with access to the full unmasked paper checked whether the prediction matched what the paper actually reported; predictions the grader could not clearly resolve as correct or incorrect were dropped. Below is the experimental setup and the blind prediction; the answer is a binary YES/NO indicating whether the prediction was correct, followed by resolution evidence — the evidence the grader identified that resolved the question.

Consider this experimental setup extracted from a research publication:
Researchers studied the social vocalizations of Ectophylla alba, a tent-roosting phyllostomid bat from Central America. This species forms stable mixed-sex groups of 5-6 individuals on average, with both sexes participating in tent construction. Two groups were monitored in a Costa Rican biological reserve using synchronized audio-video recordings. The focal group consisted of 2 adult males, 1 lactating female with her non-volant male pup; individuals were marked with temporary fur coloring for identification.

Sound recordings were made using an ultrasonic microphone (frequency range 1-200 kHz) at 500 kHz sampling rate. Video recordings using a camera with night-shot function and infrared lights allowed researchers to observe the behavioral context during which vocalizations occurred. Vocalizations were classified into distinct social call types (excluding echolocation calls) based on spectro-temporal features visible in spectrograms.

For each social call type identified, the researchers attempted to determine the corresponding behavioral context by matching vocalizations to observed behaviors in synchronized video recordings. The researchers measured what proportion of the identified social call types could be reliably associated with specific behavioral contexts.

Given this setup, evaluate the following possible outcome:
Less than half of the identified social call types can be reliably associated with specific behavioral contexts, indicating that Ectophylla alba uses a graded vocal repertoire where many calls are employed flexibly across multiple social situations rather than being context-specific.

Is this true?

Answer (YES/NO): NO